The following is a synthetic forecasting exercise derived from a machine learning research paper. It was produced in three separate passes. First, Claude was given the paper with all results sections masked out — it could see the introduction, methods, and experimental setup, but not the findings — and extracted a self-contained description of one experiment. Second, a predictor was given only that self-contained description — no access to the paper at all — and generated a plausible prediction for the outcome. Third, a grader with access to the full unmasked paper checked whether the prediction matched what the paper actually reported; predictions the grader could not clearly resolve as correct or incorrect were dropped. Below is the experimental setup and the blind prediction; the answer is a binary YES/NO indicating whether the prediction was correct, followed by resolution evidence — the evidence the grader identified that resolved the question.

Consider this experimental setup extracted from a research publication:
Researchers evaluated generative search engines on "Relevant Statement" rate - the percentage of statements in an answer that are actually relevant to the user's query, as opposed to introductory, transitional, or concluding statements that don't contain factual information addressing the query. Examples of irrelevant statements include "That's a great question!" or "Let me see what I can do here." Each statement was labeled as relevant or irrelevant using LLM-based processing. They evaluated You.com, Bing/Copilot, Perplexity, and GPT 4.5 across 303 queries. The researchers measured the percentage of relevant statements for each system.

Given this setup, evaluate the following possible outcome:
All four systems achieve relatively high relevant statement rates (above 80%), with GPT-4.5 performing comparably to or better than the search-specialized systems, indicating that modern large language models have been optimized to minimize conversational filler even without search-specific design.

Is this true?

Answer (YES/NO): NO